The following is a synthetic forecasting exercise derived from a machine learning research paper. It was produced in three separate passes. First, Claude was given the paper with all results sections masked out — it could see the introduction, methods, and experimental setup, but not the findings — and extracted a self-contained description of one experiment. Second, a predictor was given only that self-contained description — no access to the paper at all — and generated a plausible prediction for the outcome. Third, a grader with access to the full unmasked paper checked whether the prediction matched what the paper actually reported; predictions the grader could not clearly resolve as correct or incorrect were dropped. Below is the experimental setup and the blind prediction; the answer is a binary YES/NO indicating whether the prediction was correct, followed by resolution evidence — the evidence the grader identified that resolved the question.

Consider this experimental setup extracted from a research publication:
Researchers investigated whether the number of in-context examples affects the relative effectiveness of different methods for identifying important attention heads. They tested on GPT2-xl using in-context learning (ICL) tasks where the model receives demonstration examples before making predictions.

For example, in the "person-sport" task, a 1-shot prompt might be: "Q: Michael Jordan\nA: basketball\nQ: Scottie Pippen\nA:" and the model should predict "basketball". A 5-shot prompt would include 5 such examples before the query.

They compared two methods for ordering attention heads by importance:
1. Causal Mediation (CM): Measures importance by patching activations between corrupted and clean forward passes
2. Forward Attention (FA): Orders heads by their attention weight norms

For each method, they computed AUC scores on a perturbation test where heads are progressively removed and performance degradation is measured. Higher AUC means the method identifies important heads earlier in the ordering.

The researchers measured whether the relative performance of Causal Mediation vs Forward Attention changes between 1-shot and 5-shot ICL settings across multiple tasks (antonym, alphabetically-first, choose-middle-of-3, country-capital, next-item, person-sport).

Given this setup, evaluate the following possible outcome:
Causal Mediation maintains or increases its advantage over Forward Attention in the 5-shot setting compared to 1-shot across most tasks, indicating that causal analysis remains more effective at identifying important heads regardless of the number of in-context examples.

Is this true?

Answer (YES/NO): YES